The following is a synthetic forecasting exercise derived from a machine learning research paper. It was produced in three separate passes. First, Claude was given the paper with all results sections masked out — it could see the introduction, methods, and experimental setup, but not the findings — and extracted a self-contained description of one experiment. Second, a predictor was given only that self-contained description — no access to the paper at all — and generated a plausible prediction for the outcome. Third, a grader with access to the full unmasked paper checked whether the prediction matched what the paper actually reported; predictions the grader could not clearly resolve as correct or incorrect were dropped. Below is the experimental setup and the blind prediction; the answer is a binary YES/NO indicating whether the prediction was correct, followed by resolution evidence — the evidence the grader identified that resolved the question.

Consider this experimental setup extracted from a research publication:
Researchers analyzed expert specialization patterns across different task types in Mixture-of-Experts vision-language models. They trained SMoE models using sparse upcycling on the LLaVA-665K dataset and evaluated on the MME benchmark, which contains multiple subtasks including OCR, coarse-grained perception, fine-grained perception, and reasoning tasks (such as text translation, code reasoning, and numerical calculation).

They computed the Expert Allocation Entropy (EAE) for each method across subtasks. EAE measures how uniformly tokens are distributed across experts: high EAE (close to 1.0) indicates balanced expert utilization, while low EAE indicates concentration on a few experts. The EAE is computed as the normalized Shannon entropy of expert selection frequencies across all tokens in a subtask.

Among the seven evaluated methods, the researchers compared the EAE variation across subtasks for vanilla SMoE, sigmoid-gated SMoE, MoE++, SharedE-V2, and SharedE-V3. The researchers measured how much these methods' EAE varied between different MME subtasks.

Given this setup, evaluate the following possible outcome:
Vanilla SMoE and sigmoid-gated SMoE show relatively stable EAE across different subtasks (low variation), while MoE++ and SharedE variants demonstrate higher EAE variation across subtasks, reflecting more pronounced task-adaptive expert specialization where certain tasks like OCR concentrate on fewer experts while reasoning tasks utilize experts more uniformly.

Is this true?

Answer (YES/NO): NO